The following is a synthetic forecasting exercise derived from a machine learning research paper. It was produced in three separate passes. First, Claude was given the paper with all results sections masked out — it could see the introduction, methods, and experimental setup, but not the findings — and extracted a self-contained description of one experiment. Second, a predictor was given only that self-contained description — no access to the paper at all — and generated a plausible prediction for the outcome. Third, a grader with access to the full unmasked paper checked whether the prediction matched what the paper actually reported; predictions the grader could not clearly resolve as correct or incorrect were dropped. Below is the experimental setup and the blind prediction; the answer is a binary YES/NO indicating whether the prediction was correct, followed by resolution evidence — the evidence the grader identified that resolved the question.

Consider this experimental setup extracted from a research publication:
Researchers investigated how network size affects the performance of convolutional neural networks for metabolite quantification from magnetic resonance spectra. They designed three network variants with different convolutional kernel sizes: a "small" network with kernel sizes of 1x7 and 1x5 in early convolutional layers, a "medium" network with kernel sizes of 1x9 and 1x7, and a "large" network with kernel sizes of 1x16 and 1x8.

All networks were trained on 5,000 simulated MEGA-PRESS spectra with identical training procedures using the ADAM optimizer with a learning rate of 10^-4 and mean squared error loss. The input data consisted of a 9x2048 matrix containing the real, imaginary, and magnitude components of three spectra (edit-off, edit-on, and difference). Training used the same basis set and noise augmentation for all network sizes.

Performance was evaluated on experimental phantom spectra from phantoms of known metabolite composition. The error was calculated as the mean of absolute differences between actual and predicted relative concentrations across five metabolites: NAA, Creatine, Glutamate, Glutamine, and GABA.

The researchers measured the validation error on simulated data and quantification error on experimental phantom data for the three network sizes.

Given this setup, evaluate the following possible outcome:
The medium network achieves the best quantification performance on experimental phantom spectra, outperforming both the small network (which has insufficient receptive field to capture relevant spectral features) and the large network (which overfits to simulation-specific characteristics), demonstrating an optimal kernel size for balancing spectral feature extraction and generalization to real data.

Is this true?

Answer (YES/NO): NO